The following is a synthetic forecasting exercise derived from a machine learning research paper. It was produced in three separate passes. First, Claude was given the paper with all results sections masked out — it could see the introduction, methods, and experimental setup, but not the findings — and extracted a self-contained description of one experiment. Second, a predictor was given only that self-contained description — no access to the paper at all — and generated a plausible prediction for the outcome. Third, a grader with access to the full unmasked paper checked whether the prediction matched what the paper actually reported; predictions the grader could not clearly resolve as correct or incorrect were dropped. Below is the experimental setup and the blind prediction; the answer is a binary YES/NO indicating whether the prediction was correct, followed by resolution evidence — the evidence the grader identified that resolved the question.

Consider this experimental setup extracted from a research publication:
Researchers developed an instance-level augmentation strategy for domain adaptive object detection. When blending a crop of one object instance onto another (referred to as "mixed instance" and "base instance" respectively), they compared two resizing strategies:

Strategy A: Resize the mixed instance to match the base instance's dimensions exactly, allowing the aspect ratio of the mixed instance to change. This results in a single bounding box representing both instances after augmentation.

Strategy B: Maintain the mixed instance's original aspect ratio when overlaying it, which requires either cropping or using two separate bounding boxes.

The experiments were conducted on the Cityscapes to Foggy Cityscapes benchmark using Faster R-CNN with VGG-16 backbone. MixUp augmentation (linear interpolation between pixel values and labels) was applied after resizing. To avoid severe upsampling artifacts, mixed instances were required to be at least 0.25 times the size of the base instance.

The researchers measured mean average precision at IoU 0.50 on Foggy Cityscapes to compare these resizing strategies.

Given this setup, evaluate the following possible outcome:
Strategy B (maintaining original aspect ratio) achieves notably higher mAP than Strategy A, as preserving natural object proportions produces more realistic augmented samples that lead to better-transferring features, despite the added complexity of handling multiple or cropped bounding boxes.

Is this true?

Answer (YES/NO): NO